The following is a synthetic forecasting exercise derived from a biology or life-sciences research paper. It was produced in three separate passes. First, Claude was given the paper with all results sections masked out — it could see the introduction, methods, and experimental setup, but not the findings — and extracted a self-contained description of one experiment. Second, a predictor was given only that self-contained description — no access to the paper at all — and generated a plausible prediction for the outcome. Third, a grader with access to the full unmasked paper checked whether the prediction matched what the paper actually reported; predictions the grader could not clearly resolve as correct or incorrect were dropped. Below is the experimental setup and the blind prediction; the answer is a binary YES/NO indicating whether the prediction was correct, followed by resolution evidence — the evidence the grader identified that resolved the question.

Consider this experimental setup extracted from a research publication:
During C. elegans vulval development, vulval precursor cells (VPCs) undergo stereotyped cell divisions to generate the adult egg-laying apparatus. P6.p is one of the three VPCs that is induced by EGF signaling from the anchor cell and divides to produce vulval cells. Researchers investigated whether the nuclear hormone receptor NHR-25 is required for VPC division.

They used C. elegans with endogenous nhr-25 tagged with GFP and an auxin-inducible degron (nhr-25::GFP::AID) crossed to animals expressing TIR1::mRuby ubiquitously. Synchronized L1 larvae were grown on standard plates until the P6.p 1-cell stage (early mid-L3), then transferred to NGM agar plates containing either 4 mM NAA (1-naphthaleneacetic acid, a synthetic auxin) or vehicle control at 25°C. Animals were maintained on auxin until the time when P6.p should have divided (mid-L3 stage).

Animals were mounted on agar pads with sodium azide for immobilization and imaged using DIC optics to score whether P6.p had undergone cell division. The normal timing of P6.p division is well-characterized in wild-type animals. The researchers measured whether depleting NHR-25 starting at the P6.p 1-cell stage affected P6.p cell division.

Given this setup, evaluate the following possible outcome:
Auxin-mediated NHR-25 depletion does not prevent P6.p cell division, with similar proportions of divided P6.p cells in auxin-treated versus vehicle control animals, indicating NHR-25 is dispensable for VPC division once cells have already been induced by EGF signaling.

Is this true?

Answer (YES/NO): NO